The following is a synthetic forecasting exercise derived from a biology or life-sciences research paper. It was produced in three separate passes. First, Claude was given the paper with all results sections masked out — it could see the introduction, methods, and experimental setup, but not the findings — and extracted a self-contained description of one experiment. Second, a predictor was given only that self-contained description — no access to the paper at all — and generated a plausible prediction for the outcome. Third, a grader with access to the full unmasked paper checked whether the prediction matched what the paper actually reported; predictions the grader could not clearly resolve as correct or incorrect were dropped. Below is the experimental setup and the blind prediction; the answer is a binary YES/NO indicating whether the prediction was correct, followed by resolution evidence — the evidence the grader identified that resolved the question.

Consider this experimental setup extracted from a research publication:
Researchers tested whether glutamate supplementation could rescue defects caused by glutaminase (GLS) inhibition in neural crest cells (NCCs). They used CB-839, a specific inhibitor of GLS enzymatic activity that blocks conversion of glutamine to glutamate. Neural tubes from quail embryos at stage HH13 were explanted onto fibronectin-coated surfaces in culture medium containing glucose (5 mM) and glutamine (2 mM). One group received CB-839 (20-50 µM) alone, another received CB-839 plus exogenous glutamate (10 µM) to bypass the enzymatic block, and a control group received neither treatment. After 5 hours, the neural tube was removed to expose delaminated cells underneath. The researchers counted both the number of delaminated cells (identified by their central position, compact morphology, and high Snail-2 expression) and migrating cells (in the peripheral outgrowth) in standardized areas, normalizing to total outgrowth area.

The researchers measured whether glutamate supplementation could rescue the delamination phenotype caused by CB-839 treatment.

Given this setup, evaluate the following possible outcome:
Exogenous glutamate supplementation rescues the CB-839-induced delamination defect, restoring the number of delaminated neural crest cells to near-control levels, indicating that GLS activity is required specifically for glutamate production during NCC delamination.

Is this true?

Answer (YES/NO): NO